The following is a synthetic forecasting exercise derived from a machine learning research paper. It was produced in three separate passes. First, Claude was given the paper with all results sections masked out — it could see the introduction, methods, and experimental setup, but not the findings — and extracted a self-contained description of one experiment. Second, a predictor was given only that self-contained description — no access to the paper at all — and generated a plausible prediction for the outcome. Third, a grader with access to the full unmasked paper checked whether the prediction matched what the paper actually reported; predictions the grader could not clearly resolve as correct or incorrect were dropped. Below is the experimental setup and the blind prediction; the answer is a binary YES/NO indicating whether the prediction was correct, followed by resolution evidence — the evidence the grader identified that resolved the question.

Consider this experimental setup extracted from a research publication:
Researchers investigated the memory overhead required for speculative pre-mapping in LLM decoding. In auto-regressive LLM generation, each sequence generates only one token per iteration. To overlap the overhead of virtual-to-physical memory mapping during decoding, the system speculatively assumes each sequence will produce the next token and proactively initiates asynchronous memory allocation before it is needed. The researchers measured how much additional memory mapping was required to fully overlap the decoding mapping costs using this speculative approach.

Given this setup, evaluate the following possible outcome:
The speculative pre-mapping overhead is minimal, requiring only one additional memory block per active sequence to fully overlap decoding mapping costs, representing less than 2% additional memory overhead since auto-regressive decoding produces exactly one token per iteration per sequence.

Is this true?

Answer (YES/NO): NO